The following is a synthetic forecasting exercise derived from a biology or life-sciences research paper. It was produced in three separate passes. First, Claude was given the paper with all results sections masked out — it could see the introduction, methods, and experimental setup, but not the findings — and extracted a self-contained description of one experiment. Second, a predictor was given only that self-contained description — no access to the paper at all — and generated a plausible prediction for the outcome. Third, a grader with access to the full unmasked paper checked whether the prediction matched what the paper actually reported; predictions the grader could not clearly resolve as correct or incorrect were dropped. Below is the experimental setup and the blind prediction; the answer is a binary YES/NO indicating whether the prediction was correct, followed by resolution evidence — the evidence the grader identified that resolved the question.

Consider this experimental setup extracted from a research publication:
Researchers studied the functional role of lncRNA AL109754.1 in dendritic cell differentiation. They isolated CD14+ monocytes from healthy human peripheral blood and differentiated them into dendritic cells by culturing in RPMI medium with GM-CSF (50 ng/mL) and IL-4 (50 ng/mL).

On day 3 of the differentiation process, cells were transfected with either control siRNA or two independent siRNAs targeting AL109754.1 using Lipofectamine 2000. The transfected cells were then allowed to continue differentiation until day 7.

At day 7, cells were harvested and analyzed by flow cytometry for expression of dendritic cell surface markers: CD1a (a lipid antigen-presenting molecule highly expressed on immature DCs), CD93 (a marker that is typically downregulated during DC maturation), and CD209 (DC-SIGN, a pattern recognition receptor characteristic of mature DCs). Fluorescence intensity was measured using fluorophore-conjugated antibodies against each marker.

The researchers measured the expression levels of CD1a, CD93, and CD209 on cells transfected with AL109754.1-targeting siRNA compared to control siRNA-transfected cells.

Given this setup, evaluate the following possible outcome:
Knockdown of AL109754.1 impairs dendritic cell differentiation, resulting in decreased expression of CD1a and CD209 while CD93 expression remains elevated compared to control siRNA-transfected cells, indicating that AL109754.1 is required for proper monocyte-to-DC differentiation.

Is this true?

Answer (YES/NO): NO